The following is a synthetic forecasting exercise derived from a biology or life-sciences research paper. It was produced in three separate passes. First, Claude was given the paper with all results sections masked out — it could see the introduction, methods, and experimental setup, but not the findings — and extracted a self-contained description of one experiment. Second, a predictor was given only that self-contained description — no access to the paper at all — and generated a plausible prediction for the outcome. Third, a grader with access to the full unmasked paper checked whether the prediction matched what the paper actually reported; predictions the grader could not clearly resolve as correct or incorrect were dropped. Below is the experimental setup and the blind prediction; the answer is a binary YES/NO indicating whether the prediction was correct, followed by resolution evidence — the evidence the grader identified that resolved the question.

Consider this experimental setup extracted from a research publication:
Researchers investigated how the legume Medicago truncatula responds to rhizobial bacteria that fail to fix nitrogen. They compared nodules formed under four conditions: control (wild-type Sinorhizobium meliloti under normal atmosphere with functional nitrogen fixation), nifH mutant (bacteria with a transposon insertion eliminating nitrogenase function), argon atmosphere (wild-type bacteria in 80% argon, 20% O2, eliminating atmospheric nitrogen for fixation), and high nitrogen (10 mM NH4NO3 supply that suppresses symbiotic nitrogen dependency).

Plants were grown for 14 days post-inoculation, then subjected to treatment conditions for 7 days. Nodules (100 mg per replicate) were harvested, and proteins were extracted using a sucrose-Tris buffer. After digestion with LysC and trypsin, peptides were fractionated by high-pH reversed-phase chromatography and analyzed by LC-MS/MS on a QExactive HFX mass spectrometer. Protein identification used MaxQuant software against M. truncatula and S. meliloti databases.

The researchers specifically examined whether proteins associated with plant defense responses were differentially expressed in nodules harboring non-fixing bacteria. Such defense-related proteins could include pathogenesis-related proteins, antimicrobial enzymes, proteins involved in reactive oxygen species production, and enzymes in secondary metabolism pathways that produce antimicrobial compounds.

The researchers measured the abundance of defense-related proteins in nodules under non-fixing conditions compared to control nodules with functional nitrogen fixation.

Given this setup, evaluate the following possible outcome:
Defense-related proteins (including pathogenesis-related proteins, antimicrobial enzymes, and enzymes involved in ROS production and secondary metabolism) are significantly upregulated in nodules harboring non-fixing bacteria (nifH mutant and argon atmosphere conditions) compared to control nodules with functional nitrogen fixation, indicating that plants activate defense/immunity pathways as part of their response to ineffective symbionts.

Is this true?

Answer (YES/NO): YES